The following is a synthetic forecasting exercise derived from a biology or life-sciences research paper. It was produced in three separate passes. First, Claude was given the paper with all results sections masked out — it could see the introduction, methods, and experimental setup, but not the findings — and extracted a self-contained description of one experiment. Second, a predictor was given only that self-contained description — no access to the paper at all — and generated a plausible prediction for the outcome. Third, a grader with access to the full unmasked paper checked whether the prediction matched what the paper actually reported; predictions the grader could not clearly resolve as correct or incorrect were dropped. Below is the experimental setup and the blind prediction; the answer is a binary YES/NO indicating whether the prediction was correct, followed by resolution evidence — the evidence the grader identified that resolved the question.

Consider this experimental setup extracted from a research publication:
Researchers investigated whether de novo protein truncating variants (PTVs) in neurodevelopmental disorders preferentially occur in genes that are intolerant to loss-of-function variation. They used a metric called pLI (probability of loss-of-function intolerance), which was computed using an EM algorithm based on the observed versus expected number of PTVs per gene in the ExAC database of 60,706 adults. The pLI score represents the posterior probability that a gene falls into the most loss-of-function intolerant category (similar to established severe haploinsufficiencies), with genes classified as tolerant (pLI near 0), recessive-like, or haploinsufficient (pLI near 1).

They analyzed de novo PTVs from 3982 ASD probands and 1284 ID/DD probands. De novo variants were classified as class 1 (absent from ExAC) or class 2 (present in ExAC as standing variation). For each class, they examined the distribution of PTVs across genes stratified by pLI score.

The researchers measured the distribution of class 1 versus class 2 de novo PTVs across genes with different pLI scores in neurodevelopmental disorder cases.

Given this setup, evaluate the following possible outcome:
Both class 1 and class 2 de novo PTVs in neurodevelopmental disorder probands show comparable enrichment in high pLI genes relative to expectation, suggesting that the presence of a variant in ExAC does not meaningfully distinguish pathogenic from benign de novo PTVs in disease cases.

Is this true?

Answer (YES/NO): NO